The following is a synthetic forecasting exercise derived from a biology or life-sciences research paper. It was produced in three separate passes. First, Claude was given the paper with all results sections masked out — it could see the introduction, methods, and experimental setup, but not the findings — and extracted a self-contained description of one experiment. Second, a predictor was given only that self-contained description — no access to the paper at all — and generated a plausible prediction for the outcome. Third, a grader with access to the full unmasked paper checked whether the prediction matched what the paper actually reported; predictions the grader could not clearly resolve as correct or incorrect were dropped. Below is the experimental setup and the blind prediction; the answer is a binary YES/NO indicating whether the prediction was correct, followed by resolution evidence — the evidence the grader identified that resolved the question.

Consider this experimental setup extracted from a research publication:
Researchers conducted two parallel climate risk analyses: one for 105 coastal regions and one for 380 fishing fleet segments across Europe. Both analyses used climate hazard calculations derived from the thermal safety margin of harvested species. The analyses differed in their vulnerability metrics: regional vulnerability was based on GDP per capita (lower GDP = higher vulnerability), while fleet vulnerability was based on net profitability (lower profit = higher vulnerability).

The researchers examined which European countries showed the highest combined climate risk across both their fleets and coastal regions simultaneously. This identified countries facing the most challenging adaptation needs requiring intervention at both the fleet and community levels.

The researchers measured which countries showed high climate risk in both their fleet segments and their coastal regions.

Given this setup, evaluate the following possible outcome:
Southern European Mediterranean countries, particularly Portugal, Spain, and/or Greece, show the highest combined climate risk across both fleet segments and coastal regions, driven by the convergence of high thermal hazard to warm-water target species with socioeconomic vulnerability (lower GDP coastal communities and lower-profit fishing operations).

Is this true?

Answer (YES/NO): NO